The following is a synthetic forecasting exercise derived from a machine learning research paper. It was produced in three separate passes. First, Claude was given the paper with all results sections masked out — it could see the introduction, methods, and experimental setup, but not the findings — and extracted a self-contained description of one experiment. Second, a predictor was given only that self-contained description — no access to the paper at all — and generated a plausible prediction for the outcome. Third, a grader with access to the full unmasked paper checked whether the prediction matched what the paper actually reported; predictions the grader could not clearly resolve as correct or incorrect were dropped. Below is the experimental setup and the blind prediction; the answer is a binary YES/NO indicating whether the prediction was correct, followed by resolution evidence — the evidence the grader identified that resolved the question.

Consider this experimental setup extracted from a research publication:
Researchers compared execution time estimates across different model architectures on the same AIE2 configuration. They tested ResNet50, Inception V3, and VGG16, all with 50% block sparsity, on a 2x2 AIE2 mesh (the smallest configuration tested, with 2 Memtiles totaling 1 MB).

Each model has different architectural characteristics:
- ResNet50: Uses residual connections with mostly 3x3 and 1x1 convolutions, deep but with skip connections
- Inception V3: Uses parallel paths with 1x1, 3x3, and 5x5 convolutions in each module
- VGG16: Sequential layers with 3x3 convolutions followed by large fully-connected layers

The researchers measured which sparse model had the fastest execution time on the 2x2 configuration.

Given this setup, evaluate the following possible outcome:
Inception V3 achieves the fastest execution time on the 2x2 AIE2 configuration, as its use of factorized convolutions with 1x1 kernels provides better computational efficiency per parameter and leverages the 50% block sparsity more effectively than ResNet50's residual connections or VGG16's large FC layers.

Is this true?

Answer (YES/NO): NO